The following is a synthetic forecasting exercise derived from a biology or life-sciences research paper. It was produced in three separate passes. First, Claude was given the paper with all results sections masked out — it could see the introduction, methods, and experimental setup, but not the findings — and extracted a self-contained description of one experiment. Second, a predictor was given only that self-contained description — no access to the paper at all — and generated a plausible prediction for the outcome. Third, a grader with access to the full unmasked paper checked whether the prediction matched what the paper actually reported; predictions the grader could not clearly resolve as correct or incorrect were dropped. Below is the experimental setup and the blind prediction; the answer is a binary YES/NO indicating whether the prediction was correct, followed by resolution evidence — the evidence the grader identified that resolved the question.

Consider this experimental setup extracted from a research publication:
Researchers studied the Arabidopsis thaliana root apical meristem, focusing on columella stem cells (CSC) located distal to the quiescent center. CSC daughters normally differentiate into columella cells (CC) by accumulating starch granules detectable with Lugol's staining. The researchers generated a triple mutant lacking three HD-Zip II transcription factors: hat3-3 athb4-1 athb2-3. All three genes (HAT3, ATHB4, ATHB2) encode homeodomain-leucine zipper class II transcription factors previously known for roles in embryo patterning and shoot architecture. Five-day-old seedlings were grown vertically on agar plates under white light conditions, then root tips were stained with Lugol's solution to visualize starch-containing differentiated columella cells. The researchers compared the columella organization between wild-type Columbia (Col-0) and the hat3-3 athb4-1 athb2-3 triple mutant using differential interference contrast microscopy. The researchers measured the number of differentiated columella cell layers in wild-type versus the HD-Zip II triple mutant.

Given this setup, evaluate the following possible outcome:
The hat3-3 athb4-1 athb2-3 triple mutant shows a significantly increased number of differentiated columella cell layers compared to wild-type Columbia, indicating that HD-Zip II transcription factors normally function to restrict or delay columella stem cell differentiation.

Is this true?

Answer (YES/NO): YES